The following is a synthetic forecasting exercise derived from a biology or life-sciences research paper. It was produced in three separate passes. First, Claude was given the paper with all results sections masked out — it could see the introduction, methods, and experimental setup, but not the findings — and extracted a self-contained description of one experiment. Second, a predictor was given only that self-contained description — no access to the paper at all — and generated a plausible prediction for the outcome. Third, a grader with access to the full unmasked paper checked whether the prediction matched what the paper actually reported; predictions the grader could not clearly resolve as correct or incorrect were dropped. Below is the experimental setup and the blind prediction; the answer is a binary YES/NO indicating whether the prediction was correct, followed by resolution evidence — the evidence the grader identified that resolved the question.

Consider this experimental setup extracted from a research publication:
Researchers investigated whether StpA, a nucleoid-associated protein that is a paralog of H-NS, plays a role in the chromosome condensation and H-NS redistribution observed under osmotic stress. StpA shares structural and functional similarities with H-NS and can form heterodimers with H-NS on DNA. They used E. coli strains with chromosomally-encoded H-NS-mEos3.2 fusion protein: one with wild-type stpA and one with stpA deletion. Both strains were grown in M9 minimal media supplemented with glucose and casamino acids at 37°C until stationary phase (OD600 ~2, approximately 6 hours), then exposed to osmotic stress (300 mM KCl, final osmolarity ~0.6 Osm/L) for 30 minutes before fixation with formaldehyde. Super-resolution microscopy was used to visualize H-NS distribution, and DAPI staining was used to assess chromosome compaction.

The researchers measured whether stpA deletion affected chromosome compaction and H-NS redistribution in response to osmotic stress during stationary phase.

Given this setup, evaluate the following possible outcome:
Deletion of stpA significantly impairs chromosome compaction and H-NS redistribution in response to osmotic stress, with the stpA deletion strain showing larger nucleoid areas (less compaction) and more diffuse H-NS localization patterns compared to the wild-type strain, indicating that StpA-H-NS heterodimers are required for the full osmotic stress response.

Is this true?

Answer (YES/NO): NO